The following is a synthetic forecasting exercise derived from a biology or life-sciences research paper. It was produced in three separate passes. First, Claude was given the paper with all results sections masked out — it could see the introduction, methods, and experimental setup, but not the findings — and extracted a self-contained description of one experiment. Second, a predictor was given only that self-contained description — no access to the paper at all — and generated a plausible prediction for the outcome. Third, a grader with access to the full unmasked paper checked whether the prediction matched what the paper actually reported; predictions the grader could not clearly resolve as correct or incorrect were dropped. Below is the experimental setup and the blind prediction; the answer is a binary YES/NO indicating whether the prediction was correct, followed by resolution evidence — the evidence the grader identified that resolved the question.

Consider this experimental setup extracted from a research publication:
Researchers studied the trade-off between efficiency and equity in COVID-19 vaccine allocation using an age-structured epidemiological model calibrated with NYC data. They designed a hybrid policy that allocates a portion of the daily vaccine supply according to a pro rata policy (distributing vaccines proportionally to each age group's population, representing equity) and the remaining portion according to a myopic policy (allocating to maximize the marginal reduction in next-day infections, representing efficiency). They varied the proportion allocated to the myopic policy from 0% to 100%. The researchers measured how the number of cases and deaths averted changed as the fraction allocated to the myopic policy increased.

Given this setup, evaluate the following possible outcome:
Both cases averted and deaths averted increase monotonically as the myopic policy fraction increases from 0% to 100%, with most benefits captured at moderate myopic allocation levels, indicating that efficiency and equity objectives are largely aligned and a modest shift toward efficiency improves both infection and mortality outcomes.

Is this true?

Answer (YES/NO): NO